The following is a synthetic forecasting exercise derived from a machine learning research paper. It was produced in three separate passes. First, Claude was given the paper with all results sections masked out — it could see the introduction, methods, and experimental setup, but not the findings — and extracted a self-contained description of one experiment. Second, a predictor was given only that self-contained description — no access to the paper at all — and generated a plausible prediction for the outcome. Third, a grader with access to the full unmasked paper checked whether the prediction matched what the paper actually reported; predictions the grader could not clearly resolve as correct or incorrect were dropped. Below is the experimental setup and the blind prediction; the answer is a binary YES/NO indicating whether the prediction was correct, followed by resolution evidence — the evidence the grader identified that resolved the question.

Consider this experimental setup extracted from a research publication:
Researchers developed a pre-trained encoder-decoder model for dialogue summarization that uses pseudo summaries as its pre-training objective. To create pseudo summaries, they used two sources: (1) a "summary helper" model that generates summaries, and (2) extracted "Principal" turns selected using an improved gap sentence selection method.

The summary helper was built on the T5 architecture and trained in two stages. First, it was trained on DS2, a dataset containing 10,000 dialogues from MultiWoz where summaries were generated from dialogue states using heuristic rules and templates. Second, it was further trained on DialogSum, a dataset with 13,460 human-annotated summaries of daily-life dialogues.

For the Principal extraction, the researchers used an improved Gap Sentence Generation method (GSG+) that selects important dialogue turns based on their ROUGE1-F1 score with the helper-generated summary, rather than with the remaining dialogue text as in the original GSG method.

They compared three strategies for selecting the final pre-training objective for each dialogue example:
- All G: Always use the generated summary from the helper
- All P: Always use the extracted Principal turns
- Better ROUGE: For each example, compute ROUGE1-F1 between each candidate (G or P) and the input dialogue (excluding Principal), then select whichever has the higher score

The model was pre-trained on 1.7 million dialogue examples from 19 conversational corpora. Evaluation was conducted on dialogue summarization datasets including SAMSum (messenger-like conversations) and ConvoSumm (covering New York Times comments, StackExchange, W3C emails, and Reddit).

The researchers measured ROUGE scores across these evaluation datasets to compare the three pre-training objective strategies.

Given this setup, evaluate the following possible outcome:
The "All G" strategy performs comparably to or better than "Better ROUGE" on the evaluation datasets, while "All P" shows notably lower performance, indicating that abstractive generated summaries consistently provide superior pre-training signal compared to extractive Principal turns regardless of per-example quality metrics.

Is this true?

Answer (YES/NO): NO